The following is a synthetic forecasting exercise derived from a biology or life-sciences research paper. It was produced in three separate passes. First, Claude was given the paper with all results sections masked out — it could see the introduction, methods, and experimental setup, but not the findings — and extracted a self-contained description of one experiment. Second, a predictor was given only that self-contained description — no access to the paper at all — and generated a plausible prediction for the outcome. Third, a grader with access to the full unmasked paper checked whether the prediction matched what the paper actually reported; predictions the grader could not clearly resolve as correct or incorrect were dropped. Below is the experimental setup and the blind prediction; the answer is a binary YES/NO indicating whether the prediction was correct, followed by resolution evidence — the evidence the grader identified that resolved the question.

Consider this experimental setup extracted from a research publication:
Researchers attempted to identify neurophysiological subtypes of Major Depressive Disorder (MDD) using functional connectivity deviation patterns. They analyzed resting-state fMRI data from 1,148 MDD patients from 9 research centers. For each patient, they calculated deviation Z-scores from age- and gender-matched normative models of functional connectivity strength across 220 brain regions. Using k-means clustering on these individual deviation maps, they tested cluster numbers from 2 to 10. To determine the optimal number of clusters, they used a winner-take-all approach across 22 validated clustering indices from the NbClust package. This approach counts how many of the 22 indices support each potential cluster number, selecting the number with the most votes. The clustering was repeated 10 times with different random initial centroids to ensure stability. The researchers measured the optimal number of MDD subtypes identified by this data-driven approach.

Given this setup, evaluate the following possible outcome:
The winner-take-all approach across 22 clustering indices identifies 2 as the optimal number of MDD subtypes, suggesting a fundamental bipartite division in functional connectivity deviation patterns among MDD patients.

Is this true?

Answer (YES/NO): YES